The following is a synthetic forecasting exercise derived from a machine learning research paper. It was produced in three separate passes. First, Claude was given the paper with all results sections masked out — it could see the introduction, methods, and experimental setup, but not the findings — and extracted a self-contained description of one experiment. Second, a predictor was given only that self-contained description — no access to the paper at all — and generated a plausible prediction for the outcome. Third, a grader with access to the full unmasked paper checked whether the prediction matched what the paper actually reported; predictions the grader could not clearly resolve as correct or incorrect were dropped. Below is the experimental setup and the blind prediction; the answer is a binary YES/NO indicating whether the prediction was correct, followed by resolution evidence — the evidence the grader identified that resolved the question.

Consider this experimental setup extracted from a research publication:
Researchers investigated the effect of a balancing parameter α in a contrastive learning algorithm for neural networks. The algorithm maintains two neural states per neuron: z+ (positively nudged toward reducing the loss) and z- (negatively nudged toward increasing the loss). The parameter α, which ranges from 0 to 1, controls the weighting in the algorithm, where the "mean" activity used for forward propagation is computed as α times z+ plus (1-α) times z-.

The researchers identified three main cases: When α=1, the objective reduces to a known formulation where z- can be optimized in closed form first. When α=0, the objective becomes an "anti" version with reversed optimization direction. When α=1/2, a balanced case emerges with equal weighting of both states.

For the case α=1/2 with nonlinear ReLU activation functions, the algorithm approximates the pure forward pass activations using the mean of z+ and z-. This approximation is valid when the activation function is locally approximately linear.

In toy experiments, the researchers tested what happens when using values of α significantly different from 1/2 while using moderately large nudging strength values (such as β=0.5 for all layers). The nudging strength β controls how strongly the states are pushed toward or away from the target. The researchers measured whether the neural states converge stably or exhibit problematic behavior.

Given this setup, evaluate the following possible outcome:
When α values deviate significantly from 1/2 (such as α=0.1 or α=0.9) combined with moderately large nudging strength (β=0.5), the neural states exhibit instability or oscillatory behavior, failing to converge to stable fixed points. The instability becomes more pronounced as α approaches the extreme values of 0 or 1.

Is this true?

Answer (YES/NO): NO